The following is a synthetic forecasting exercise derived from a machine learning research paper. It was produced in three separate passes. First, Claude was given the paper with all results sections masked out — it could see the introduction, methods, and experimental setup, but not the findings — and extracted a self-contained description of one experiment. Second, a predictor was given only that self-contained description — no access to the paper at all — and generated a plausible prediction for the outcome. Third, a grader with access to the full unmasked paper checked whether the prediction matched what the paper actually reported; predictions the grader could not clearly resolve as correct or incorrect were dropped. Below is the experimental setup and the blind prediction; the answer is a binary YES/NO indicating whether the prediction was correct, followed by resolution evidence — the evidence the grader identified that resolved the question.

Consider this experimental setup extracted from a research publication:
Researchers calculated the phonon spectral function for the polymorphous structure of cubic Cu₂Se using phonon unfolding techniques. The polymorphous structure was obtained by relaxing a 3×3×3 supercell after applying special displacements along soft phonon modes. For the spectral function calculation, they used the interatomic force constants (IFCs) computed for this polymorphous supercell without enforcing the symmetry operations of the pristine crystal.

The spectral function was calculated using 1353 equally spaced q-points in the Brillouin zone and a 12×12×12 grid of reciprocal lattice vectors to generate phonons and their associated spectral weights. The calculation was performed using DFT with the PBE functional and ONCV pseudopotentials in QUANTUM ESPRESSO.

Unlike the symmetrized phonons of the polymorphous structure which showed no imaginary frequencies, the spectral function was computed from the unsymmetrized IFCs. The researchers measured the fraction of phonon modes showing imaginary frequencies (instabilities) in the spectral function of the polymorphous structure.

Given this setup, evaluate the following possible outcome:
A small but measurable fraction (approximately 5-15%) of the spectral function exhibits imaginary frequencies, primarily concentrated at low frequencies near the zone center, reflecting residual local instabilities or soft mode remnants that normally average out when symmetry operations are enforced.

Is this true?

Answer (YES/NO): NO